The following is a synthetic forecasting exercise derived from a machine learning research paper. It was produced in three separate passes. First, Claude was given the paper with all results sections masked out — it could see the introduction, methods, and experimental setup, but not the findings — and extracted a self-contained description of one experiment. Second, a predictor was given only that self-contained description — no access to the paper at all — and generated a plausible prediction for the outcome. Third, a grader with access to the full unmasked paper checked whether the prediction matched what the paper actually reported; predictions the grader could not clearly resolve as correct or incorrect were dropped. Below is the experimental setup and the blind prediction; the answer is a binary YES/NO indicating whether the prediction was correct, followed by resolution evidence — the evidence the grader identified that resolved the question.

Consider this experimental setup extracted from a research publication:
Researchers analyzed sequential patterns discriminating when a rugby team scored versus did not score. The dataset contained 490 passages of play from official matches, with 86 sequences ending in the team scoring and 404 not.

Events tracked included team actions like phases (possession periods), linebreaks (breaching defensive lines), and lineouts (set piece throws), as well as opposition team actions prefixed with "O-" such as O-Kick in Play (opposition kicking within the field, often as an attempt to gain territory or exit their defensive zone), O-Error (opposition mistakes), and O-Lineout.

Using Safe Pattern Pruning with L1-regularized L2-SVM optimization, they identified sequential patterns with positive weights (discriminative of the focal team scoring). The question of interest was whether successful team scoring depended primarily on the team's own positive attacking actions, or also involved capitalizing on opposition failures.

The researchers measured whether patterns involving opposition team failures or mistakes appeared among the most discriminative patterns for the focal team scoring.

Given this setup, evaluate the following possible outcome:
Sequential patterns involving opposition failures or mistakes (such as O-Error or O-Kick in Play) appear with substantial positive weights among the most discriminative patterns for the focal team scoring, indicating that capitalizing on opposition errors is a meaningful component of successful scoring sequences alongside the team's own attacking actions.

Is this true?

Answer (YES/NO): YES